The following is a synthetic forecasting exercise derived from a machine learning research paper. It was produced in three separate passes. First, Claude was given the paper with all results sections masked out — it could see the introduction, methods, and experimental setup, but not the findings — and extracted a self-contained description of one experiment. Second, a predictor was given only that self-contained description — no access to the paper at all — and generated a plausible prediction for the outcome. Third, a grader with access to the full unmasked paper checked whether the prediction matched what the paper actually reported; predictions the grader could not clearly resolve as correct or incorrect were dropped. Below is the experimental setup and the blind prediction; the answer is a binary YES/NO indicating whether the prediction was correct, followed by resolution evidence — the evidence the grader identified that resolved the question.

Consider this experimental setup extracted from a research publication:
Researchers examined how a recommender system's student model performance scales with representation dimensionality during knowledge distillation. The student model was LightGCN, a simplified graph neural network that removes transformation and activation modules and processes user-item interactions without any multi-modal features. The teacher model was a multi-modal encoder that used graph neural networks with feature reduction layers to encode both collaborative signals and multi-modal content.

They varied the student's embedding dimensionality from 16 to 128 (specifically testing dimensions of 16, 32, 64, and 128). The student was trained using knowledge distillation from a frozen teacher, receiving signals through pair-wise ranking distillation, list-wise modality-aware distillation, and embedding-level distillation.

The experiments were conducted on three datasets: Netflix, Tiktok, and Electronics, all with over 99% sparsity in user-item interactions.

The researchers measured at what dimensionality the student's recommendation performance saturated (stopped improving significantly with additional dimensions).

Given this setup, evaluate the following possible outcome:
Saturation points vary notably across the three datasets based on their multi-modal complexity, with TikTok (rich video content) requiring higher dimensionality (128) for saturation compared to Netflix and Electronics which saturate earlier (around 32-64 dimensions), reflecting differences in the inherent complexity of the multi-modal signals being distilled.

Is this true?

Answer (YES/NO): NO